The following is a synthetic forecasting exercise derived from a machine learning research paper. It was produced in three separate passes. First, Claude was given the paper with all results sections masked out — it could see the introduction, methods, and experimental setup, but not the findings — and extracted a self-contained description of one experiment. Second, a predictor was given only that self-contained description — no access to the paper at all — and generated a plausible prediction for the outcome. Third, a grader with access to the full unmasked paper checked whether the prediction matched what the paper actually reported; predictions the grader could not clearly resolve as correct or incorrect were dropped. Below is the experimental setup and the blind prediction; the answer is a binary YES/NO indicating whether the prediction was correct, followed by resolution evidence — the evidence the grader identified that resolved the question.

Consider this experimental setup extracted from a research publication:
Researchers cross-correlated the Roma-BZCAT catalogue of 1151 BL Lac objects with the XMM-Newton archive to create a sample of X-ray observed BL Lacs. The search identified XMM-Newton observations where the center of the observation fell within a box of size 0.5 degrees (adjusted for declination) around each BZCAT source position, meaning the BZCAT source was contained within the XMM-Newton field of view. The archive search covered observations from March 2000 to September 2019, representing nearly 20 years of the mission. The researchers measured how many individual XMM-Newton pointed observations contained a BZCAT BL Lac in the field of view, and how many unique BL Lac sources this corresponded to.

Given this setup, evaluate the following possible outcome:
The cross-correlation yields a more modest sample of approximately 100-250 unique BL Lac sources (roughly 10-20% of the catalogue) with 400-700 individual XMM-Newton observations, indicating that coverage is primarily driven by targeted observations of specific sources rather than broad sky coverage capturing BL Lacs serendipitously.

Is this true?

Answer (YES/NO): NO